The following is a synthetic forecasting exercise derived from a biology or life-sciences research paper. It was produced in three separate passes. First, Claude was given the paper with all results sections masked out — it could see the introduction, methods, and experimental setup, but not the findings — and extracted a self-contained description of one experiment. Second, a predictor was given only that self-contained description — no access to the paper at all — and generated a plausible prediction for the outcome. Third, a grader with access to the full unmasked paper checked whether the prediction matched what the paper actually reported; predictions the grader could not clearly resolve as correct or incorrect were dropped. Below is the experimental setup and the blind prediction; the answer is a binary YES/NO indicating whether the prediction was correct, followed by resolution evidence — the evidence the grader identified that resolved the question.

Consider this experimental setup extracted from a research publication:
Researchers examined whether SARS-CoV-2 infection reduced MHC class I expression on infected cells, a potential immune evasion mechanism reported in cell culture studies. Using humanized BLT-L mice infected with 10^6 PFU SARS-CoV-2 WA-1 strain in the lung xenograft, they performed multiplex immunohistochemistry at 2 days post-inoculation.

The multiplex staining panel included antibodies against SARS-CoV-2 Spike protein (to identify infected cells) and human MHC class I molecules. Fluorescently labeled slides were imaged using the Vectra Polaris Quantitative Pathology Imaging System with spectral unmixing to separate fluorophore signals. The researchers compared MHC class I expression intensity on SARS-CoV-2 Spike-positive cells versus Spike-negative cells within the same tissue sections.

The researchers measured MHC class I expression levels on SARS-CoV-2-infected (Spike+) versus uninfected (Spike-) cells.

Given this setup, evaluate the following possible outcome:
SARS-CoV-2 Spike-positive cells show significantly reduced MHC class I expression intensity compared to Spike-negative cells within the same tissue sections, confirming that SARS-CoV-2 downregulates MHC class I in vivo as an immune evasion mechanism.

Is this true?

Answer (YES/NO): YES